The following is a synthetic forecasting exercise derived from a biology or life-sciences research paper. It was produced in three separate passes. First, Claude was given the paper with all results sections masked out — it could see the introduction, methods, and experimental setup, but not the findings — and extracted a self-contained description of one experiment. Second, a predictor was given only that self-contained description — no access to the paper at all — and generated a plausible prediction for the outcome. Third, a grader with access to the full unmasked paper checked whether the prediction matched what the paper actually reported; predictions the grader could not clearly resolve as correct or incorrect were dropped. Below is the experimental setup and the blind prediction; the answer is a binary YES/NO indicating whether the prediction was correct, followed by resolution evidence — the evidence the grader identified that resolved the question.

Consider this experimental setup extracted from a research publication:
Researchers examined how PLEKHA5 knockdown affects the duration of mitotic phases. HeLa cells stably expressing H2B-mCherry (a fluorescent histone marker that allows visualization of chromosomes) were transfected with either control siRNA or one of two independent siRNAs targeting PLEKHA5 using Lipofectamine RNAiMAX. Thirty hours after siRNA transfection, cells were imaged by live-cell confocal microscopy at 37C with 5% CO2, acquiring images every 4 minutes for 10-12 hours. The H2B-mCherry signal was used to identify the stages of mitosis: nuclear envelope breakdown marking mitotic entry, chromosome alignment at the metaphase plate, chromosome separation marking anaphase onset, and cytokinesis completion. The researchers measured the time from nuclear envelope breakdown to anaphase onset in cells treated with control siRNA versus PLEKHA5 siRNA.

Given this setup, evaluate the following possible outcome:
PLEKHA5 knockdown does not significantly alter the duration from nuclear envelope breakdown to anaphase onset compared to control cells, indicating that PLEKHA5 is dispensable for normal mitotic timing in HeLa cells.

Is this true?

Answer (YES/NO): NO